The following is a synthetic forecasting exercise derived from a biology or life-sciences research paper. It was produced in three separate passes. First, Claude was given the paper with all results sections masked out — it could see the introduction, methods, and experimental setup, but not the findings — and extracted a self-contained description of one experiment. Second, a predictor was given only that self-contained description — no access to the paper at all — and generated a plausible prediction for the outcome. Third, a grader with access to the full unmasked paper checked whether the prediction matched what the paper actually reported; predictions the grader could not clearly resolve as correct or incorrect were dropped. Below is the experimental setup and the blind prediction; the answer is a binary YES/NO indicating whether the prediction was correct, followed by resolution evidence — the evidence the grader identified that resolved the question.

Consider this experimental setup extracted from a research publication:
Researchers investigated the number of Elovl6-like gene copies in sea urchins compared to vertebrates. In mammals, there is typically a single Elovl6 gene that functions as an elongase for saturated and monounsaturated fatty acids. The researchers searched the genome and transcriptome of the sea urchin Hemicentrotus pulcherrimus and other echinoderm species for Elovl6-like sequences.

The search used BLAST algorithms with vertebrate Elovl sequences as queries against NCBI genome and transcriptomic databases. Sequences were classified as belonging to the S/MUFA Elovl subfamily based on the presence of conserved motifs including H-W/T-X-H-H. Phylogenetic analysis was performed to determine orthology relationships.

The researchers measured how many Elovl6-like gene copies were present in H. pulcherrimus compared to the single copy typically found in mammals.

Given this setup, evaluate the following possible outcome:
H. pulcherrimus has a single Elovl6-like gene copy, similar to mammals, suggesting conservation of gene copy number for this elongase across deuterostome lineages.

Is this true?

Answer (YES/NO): NO